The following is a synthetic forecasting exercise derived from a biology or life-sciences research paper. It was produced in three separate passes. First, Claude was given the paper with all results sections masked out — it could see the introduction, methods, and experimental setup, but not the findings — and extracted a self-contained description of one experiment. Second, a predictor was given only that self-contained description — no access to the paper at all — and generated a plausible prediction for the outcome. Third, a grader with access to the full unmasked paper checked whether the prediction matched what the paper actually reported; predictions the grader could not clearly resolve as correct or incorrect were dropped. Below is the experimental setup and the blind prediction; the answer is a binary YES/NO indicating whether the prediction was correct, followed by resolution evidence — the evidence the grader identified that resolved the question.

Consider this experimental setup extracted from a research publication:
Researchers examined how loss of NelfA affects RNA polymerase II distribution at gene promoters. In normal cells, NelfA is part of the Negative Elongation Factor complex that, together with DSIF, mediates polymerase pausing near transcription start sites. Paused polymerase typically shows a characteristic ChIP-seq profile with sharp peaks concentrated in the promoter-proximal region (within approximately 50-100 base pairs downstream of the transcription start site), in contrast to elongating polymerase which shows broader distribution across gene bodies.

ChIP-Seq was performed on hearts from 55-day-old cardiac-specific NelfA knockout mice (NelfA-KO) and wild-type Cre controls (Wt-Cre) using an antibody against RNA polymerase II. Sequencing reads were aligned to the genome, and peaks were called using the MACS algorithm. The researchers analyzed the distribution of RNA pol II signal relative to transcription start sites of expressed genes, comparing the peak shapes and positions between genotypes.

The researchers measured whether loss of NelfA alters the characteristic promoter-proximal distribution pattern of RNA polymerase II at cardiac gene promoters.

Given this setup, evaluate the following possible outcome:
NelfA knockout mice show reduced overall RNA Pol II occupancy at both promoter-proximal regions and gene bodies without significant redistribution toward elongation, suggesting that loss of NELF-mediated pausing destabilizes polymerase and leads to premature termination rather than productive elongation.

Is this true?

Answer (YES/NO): NO